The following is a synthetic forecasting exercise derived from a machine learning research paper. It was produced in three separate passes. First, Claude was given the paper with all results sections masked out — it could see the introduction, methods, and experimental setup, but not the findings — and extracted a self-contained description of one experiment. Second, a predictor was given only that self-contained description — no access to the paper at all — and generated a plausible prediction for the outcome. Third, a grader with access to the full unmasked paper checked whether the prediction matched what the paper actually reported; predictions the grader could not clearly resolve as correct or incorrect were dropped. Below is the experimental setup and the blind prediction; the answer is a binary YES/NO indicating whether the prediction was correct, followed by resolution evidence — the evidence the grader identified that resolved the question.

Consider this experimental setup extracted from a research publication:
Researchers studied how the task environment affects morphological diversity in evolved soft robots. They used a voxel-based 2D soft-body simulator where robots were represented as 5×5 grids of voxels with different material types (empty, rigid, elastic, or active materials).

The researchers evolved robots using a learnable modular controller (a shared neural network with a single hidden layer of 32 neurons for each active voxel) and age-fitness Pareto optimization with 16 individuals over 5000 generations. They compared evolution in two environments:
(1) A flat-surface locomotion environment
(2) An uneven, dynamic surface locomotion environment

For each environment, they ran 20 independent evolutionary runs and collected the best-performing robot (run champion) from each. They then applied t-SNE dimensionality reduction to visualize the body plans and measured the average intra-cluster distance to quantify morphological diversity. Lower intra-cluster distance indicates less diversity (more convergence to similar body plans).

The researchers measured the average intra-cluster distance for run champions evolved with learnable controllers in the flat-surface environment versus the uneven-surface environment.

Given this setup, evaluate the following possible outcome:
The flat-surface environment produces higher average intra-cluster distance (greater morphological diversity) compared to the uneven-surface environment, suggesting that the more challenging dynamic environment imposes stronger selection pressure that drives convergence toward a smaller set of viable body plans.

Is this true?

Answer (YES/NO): YES